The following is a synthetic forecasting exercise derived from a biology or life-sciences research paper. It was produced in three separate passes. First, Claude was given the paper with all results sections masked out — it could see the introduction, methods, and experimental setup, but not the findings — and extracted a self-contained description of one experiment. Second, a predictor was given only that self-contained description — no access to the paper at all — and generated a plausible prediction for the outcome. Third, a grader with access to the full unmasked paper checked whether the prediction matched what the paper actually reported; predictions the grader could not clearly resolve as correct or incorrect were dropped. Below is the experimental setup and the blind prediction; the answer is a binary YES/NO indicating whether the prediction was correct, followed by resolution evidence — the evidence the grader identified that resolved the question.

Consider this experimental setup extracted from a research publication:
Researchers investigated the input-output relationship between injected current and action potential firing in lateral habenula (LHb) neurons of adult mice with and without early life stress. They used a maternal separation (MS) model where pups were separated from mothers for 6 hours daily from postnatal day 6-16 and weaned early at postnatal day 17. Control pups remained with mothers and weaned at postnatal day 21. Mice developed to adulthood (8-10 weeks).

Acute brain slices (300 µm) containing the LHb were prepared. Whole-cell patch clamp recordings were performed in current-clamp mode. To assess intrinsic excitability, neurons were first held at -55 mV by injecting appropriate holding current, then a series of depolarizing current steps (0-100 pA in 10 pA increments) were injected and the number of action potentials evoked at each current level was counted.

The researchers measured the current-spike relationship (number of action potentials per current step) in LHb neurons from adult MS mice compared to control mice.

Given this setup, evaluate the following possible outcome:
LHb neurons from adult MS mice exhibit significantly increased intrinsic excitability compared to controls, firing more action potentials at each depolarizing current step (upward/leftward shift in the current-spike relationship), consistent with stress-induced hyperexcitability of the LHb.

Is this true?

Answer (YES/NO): NO